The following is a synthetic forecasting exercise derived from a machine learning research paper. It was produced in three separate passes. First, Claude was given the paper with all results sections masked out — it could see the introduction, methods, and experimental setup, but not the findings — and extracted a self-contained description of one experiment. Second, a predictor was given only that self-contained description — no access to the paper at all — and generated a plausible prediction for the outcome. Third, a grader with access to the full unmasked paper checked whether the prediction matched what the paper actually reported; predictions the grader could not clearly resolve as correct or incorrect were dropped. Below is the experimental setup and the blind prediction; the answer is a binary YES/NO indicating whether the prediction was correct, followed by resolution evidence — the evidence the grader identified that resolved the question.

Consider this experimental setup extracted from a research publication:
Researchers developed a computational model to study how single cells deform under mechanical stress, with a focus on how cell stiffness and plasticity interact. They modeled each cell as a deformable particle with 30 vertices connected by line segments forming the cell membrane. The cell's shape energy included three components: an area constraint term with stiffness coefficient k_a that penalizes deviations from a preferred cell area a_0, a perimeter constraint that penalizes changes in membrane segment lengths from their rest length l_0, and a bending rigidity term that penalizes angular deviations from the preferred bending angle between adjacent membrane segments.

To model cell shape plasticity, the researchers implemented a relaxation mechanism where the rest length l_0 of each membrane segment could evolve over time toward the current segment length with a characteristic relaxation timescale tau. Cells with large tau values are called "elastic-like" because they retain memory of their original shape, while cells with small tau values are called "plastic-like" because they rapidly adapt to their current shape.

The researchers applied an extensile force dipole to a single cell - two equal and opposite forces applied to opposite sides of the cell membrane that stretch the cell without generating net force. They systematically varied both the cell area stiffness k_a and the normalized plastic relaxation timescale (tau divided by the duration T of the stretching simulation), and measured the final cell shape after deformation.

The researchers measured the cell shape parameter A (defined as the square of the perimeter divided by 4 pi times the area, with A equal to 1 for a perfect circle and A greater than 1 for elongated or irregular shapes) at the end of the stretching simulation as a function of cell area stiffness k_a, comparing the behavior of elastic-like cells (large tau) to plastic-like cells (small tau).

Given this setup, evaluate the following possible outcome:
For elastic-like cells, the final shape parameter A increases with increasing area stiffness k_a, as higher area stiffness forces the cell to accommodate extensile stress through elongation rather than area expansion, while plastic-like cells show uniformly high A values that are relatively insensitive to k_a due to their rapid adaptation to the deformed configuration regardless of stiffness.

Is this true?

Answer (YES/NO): NO